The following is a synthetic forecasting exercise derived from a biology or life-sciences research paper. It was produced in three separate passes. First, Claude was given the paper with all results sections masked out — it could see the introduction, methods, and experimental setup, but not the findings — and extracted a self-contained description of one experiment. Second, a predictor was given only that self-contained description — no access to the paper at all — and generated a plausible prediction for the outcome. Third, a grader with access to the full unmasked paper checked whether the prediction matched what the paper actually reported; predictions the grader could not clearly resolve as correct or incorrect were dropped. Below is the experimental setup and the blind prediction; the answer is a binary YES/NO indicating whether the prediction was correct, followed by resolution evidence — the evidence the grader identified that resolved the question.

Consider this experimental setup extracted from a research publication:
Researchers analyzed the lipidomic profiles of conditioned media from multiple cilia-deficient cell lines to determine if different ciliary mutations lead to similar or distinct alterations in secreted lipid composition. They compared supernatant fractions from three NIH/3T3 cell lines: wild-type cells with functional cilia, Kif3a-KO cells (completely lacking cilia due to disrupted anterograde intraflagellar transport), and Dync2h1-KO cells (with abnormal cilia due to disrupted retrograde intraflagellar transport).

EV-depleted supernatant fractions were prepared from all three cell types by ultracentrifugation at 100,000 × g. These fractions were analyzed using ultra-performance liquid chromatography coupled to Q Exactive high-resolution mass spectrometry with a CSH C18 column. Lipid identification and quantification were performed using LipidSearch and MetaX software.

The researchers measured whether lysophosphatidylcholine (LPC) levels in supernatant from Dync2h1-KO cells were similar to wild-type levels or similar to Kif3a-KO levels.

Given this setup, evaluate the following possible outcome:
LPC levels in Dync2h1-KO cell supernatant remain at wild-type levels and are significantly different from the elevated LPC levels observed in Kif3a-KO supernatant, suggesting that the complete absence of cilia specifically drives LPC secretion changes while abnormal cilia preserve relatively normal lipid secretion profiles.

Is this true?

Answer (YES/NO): NO